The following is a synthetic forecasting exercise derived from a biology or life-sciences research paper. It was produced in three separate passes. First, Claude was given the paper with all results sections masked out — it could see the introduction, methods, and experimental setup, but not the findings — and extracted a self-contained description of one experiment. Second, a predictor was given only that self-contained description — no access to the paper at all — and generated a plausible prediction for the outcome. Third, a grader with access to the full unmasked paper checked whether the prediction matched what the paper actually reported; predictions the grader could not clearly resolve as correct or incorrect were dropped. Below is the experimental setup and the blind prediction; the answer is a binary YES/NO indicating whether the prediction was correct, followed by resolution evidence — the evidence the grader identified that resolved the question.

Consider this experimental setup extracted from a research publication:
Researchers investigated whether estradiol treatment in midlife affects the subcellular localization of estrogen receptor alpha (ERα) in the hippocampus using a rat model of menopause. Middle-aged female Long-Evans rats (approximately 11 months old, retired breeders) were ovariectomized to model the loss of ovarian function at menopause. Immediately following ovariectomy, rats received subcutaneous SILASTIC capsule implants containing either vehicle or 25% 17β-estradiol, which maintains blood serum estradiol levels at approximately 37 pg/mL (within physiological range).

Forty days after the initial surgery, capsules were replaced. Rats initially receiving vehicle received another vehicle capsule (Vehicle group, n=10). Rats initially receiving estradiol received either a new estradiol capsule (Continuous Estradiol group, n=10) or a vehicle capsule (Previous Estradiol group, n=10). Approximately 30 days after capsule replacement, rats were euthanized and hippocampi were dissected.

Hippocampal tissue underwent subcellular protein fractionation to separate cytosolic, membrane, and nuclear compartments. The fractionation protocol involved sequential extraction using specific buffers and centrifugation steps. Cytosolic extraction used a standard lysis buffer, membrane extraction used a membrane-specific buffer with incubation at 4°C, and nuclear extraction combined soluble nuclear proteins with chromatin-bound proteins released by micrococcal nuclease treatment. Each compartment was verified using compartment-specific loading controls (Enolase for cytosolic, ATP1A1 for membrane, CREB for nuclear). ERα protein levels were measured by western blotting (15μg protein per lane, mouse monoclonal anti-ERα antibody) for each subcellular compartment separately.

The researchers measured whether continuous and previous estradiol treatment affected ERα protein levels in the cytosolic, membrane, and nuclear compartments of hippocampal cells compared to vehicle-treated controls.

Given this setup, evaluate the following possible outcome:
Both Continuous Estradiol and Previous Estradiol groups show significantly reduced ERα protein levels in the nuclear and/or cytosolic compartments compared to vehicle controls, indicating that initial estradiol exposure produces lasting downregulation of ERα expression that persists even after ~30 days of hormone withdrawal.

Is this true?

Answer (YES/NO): NO